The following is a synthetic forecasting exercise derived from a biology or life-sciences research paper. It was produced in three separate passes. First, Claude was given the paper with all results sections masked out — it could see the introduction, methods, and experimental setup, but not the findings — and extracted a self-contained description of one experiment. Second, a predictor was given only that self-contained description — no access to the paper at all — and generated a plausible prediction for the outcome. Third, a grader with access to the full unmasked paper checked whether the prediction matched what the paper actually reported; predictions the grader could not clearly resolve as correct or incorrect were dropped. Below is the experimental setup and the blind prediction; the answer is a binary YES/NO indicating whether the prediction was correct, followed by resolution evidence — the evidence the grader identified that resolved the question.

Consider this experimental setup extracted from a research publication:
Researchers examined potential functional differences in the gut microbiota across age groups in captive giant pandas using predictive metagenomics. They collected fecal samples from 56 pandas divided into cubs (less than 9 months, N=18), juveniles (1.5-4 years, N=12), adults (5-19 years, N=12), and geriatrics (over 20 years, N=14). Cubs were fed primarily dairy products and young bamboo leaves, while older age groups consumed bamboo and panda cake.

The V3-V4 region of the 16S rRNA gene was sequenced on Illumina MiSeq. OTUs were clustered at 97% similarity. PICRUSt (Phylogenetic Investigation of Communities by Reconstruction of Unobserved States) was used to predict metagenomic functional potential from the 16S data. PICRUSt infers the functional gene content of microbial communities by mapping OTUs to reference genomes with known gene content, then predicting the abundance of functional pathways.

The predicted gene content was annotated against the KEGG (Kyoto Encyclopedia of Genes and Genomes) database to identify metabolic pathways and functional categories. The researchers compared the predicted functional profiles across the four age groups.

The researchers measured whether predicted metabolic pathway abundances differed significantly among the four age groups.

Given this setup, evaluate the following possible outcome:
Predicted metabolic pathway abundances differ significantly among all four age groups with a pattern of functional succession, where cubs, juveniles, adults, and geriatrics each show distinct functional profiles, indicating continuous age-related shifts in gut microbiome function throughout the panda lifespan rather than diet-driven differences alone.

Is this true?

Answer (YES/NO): NO